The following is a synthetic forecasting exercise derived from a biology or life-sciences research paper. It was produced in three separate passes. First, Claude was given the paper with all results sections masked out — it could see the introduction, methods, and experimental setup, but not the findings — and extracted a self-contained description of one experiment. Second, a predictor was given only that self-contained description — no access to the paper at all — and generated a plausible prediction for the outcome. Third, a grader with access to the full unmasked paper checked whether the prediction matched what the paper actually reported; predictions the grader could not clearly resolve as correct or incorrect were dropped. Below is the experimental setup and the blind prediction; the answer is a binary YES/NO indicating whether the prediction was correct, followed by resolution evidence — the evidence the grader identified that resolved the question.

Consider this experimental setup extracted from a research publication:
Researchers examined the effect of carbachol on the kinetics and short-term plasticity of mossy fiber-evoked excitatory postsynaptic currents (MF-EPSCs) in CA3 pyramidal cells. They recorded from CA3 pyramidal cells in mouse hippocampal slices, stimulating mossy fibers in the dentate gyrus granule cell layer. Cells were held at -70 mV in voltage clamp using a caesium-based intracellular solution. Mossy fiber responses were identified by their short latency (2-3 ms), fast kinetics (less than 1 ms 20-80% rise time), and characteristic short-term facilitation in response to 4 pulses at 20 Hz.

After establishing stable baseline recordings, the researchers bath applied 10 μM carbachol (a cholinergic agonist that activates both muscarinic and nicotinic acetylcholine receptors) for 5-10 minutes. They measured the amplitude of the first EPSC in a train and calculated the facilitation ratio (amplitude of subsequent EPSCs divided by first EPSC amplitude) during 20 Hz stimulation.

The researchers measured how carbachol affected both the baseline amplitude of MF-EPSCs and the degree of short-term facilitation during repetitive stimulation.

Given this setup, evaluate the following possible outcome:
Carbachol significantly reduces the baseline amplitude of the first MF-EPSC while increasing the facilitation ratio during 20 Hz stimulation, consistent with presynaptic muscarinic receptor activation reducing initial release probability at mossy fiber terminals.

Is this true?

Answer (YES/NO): NO